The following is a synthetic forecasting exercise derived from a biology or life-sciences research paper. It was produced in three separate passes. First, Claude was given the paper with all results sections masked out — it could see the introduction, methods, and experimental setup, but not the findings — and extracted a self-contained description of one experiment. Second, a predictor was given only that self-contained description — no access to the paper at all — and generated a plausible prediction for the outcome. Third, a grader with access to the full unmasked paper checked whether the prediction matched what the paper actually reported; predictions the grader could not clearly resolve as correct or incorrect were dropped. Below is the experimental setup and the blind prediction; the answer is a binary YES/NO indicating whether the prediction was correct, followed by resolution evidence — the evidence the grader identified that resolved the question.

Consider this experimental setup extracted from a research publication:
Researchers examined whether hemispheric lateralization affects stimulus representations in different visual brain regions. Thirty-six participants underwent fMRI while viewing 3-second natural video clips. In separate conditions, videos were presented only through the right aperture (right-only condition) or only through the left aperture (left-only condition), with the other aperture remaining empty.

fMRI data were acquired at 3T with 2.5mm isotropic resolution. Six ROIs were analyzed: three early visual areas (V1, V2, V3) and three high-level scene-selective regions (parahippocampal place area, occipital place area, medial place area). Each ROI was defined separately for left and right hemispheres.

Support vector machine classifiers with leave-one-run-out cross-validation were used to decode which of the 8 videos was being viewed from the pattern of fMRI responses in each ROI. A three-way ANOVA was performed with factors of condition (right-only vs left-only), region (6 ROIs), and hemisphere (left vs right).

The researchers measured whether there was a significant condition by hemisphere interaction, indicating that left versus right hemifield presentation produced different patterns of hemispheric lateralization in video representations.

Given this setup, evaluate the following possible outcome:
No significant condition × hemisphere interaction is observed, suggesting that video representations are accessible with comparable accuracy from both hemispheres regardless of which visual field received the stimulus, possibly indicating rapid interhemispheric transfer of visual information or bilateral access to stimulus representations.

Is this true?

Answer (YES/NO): NO